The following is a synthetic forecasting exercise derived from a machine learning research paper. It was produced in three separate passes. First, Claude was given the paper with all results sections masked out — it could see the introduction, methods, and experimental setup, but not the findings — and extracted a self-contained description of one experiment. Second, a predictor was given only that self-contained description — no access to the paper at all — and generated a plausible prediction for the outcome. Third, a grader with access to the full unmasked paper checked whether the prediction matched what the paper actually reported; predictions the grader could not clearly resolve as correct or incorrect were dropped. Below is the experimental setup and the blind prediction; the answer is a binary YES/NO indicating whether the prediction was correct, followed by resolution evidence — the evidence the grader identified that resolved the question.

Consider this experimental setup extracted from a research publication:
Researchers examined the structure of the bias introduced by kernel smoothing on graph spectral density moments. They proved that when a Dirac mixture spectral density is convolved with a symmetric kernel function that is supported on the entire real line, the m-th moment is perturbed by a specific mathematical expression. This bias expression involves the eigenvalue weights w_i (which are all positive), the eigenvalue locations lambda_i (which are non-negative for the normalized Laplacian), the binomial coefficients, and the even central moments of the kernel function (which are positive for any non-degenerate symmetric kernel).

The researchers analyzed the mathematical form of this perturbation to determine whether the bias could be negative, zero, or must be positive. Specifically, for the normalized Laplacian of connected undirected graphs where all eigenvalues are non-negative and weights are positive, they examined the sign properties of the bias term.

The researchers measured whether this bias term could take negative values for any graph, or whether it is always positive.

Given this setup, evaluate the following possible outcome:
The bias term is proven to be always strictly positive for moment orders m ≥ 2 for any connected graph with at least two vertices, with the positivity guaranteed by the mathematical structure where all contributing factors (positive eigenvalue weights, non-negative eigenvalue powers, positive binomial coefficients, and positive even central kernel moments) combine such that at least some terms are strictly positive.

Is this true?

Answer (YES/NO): YES